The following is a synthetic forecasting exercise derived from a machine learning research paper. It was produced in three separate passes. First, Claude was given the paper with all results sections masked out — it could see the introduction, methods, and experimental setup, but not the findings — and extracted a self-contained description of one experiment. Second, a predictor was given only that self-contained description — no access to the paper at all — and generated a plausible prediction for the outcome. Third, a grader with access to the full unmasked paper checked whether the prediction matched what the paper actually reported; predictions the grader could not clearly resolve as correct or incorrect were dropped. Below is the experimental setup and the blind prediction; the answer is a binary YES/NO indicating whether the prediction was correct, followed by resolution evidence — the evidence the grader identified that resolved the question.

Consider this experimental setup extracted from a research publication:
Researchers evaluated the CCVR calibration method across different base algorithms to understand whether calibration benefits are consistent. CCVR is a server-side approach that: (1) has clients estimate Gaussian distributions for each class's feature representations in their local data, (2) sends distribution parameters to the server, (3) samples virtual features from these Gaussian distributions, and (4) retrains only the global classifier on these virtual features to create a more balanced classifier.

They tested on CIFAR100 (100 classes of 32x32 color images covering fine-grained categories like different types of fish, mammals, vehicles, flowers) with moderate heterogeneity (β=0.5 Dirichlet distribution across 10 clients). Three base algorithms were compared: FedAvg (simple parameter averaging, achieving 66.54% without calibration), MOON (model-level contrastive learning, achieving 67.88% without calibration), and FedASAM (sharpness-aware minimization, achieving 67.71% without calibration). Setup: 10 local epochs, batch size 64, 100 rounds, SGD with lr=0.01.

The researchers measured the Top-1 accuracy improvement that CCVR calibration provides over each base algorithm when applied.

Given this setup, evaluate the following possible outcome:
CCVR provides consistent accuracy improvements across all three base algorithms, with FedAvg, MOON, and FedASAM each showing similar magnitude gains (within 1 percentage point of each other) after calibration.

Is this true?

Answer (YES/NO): NO